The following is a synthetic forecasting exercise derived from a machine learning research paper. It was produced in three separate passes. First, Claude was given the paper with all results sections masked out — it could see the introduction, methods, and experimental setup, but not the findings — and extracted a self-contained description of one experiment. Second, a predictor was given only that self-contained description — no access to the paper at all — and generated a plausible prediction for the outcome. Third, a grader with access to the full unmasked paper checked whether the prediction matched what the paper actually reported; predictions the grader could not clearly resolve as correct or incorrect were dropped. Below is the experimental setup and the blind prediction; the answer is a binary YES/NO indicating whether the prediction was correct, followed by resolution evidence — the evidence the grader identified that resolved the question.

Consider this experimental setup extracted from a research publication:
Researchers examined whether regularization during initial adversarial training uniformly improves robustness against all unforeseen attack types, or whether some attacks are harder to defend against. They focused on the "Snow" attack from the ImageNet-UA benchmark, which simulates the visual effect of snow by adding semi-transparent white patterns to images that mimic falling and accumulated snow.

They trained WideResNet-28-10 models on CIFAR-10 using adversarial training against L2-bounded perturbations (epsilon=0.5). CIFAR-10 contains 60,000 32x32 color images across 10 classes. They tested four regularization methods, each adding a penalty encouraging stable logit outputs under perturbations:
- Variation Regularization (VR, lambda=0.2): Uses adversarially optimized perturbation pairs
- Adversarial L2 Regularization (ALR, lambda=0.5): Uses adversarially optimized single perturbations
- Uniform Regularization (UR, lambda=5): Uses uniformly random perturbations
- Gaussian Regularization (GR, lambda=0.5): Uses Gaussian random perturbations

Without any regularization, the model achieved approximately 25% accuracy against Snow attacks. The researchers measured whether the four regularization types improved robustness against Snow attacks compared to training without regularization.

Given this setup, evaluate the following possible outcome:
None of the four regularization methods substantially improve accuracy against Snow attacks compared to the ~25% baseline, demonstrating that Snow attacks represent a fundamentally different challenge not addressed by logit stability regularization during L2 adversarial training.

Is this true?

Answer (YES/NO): NO